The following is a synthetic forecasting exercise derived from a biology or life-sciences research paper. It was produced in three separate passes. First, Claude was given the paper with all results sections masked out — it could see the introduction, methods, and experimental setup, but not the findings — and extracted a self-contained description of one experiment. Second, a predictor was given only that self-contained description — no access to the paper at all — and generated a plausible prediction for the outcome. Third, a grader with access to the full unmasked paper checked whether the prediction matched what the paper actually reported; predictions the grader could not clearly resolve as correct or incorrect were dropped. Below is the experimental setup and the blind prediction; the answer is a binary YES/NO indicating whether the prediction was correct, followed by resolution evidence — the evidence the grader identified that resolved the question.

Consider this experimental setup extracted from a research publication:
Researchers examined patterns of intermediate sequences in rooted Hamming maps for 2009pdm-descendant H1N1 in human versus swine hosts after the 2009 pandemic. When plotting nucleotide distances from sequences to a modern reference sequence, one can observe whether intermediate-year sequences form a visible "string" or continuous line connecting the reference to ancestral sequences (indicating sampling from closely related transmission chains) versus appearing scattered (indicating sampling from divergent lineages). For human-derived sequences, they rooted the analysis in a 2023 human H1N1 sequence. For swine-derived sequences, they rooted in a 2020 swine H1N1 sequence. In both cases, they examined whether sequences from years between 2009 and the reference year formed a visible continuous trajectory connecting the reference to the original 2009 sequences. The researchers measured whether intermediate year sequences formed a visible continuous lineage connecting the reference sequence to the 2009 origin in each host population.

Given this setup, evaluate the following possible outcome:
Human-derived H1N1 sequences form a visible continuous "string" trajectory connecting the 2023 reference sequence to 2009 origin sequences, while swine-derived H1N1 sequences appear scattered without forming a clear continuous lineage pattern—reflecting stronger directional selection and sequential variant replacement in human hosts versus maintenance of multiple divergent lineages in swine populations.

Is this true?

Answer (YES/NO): YES